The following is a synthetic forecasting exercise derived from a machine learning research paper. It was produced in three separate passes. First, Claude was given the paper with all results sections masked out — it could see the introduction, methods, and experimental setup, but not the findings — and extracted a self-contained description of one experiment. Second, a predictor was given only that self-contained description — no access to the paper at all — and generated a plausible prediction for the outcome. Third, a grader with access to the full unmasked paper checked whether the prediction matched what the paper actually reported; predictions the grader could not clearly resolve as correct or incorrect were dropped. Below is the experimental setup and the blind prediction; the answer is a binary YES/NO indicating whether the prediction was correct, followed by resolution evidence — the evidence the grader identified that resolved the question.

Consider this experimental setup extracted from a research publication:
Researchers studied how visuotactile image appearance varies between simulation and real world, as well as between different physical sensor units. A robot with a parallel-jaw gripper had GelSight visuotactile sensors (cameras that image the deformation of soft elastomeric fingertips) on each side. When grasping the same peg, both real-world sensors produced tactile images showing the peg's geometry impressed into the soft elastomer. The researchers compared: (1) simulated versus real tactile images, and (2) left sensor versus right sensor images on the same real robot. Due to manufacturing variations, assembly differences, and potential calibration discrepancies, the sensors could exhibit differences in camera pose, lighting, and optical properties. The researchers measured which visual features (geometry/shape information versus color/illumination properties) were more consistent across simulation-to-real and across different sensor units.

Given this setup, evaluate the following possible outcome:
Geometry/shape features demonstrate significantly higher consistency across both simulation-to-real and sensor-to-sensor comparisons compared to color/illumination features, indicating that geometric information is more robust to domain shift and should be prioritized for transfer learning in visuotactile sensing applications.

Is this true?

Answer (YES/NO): YES